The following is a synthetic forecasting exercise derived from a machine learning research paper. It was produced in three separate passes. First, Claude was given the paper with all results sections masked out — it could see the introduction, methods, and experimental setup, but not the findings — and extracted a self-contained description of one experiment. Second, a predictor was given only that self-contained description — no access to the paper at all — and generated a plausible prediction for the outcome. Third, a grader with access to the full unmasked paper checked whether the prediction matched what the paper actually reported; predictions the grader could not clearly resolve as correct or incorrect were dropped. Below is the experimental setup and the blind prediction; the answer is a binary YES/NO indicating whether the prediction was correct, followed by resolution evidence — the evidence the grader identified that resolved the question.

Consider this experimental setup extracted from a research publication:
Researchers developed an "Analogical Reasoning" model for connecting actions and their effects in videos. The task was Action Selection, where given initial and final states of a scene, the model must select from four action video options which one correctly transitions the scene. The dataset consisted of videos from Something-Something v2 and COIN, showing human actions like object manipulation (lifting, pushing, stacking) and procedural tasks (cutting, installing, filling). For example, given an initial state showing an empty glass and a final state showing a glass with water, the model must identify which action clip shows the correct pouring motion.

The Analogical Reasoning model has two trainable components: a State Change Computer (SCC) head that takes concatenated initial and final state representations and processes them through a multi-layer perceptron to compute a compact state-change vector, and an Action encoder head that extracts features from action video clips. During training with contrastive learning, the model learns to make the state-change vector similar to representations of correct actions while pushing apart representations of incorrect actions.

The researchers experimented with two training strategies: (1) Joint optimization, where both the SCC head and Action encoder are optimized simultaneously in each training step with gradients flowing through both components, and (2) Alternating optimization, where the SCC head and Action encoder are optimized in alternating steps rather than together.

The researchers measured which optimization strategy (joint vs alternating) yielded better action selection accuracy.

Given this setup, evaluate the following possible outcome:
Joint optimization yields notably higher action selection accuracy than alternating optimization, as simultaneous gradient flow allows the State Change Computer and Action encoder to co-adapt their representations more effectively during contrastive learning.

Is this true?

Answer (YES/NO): NO